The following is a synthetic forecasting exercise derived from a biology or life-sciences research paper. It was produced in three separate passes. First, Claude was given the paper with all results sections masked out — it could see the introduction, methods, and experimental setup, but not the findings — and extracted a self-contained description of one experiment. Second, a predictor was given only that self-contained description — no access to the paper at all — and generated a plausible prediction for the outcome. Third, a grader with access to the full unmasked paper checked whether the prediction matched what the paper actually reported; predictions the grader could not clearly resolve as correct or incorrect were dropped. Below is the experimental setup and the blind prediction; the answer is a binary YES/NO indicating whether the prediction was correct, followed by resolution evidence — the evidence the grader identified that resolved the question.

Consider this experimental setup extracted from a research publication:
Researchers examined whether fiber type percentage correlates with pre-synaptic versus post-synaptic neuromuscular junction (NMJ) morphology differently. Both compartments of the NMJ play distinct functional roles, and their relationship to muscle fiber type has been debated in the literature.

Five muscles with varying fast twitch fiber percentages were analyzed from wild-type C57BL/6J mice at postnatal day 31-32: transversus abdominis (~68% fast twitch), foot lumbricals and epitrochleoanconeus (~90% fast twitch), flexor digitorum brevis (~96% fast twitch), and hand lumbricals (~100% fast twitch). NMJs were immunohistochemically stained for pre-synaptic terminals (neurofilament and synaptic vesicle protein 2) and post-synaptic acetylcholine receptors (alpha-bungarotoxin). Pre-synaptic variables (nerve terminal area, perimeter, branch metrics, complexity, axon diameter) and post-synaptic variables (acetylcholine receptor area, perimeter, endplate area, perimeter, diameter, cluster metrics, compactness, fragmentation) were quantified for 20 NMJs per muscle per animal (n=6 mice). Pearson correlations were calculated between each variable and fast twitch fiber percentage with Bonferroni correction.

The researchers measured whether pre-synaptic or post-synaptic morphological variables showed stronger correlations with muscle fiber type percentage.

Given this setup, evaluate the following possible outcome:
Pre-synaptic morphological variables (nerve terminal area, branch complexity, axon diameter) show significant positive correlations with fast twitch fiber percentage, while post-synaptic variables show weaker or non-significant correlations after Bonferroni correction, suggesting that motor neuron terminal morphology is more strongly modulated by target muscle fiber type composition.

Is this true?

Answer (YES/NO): NO